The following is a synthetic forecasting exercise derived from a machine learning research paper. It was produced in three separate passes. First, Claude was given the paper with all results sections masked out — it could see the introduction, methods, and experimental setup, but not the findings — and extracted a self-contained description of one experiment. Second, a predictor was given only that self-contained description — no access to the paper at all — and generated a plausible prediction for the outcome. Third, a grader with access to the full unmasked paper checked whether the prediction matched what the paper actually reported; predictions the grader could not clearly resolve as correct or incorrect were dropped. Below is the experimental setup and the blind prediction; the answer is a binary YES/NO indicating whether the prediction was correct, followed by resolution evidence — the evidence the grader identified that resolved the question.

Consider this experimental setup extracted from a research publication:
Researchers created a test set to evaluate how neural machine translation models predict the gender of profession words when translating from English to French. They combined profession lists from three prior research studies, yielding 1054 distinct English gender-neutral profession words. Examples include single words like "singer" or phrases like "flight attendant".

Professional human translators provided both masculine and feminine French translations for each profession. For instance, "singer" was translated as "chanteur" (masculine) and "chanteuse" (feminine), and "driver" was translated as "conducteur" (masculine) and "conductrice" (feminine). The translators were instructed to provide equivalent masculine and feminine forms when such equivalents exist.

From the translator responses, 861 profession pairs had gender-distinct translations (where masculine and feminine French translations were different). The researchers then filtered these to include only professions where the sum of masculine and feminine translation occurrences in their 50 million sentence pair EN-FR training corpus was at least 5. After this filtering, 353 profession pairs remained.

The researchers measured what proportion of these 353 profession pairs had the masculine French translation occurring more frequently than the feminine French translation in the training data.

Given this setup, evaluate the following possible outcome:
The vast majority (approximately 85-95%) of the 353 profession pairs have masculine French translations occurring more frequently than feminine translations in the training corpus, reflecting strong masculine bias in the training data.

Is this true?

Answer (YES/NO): YES